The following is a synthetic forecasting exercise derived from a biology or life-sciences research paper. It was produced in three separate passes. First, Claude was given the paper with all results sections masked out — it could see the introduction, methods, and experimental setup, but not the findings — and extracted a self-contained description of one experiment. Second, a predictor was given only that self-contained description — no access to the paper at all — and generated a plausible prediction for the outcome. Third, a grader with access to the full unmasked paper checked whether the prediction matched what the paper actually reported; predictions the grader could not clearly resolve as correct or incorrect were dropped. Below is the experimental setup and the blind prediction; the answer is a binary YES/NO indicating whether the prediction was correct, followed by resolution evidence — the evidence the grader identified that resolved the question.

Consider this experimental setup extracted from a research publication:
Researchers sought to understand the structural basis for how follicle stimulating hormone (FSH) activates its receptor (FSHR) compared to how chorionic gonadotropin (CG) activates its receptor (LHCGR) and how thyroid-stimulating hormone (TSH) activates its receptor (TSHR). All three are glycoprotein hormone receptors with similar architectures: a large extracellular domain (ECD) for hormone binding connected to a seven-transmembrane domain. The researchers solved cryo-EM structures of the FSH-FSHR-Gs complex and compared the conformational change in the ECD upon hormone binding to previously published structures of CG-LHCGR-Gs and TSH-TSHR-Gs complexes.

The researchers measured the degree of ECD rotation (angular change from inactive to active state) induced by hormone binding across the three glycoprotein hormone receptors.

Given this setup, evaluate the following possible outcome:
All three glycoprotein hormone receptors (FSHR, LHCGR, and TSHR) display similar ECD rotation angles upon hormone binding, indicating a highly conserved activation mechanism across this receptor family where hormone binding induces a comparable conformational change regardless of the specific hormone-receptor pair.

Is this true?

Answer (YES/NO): NO